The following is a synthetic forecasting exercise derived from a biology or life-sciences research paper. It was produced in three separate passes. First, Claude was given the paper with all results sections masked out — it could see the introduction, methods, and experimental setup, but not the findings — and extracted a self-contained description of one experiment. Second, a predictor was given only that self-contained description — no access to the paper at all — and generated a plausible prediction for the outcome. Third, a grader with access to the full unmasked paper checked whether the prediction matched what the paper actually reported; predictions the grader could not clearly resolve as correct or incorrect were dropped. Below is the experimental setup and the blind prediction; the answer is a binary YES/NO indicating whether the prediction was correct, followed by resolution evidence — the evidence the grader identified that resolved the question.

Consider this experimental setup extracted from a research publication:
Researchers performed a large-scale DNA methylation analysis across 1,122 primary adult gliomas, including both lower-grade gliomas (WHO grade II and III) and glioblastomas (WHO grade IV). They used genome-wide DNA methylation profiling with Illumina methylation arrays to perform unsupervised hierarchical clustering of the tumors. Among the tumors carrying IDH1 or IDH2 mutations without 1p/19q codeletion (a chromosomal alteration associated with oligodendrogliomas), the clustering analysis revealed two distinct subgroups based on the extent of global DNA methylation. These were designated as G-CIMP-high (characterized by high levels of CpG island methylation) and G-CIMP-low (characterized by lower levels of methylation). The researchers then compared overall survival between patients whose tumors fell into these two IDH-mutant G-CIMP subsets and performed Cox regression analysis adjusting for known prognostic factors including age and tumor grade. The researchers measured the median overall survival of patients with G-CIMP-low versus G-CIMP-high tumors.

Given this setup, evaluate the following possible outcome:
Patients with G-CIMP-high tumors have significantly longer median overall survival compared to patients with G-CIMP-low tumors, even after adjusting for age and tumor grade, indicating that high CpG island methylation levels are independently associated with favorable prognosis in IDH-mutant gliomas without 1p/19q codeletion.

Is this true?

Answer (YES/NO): YES